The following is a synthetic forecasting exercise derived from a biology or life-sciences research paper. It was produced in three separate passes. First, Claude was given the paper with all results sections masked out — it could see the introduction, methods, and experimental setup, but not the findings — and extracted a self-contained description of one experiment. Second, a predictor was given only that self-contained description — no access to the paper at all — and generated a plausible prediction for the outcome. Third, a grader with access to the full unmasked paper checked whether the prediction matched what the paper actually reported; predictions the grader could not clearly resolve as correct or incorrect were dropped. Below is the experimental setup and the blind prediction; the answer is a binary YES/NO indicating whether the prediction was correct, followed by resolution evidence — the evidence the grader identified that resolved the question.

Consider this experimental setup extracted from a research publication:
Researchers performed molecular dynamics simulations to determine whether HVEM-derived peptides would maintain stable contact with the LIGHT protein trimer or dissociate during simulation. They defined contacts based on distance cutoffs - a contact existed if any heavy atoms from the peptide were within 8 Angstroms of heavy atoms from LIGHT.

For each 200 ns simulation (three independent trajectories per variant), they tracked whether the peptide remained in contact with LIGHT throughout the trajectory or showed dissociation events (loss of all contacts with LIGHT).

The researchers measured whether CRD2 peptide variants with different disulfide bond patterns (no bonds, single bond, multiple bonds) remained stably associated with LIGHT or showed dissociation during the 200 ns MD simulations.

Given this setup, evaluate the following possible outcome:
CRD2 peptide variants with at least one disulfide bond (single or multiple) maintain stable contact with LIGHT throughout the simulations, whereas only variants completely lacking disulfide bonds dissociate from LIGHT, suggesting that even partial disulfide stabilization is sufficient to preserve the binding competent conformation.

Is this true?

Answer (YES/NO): NO